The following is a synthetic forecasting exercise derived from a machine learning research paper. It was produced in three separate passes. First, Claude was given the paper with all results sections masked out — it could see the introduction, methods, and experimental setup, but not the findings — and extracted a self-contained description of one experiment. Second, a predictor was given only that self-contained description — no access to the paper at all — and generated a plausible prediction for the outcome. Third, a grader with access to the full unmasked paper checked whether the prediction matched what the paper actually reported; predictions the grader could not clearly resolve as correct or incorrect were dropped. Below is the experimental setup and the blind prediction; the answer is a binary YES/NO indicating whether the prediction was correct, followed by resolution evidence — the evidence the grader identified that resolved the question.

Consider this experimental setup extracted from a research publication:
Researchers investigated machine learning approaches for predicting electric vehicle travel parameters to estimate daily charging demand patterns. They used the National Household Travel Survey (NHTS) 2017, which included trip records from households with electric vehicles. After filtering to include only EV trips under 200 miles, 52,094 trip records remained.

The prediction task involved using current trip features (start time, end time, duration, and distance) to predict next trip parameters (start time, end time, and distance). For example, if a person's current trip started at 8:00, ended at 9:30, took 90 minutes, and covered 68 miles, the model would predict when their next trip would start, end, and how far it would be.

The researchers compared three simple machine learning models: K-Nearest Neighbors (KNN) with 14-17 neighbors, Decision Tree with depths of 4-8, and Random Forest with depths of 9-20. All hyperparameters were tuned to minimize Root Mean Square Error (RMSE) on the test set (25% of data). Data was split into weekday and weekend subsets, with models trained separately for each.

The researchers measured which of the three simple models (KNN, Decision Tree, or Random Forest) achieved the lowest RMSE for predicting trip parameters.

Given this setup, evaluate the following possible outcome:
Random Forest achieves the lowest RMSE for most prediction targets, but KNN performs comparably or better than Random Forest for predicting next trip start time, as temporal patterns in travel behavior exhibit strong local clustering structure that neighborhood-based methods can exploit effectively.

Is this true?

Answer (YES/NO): NO